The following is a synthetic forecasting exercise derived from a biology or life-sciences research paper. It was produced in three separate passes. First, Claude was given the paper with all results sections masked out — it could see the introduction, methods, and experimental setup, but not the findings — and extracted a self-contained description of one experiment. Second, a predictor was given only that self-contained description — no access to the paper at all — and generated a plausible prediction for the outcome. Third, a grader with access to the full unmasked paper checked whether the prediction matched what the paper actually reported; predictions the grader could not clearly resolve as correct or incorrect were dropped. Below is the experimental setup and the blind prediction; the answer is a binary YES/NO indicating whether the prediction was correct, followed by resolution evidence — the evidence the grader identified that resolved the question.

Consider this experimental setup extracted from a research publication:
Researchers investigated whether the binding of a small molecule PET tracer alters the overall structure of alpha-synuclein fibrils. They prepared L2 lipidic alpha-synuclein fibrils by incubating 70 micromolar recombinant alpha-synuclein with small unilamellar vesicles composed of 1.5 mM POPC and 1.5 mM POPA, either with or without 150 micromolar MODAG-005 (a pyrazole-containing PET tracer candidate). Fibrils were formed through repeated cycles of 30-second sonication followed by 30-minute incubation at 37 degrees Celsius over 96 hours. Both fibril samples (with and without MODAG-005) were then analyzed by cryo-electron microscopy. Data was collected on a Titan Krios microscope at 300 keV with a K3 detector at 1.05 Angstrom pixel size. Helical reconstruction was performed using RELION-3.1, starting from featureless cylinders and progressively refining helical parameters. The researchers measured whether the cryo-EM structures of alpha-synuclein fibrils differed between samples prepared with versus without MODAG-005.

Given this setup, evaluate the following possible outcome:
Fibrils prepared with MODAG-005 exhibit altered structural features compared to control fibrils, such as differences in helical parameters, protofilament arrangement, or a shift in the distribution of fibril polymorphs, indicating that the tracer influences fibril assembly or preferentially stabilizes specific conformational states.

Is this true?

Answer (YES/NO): NO